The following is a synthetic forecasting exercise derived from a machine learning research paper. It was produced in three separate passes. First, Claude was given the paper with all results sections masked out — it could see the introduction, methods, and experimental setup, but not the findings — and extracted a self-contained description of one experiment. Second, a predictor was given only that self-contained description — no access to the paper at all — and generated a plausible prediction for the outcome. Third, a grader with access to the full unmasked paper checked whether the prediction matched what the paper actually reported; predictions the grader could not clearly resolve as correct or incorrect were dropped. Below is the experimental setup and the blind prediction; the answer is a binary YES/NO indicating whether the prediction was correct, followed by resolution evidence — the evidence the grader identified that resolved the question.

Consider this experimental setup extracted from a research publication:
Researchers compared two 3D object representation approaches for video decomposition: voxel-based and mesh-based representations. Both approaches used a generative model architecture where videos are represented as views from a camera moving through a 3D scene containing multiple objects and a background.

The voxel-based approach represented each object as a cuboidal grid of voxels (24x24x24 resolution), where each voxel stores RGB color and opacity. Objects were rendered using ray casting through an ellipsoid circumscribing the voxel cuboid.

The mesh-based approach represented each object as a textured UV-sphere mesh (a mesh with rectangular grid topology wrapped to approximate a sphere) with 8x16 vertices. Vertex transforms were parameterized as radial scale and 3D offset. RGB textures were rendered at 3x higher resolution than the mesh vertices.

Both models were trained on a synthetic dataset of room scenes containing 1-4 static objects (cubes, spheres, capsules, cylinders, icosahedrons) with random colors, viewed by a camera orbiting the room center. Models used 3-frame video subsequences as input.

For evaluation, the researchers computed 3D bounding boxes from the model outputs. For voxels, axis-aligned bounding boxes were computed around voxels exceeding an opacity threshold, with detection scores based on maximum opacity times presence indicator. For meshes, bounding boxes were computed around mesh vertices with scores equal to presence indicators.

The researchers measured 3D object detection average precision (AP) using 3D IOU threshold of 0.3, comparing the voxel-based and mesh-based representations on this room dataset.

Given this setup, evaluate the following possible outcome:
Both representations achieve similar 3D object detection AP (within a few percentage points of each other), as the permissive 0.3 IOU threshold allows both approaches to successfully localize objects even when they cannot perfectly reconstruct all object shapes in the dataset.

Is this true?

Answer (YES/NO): NO